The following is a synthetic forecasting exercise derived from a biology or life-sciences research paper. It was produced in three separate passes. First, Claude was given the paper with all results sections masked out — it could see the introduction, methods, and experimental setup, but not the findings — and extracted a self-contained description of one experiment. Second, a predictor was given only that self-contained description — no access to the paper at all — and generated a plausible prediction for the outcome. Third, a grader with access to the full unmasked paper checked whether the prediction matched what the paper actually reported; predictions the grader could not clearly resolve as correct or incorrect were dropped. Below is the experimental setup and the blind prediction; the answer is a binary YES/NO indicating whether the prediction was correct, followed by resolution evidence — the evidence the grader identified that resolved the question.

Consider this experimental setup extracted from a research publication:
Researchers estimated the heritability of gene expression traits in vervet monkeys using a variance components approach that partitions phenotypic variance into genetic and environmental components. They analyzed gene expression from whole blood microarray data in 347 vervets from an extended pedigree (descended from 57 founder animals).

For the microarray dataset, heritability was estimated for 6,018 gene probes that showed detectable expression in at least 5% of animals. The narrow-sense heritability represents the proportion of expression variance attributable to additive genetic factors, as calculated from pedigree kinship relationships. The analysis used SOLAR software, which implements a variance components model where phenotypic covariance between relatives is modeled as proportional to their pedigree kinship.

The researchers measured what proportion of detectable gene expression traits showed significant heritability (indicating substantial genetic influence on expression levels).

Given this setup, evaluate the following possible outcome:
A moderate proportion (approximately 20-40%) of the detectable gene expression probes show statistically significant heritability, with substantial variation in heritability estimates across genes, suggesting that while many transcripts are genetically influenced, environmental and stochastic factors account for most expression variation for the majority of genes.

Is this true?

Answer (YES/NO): NO